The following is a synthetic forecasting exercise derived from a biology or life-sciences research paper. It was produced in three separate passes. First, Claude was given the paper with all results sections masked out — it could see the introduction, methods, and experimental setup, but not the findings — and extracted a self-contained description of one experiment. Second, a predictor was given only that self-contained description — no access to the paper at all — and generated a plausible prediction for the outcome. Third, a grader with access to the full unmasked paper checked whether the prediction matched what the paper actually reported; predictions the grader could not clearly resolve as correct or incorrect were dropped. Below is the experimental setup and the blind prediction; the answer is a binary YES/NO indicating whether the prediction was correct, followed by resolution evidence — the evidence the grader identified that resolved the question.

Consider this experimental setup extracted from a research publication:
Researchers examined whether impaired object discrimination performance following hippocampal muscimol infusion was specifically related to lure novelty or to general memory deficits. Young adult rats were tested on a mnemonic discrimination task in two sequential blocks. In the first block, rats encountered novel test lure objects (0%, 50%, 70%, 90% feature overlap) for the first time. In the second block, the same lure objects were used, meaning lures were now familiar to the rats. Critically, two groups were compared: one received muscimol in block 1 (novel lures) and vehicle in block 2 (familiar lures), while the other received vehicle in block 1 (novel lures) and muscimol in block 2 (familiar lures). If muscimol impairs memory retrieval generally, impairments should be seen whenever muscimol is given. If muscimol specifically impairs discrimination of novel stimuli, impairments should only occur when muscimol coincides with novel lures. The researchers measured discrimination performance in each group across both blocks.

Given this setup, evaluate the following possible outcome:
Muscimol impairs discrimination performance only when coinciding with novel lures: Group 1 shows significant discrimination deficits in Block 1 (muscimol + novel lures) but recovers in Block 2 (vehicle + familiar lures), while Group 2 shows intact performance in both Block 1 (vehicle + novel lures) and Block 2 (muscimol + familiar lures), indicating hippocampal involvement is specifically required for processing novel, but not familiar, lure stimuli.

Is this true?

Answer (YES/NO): YES